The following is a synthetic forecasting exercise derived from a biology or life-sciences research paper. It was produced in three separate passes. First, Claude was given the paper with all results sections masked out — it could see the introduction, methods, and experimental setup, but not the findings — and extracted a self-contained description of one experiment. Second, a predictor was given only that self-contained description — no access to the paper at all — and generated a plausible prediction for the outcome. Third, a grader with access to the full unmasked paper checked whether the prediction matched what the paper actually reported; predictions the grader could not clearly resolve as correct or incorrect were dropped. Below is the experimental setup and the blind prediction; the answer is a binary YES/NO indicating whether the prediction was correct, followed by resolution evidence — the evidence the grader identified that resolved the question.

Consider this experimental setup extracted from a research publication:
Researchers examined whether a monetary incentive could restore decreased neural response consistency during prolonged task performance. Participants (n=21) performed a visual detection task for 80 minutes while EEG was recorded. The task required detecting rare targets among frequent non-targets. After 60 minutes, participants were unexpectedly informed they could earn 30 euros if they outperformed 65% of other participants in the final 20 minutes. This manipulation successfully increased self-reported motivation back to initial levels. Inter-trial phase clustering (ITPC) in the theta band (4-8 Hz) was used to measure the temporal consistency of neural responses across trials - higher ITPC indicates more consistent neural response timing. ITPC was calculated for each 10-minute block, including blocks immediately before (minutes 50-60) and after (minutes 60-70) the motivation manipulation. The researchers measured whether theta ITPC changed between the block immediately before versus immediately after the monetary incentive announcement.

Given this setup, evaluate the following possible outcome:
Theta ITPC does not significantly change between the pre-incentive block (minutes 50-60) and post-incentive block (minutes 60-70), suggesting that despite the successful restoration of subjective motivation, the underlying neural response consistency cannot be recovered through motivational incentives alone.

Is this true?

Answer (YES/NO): NO